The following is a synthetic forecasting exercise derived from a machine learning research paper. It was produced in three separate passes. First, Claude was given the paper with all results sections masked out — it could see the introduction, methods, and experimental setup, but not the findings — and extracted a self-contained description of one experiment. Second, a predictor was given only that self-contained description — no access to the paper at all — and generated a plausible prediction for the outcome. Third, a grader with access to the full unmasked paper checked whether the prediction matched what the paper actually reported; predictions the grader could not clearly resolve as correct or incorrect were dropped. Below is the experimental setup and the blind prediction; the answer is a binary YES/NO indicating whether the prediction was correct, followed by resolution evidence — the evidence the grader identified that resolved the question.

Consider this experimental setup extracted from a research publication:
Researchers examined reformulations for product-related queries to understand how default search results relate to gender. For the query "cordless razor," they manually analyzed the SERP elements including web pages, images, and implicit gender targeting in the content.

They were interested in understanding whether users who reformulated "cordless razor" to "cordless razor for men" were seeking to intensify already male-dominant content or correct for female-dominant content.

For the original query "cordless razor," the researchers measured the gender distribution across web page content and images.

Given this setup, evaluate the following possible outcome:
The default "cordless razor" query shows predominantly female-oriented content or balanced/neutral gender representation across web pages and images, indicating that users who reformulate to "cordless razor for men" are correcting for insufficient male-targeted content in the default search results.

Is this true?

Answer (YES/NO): NO